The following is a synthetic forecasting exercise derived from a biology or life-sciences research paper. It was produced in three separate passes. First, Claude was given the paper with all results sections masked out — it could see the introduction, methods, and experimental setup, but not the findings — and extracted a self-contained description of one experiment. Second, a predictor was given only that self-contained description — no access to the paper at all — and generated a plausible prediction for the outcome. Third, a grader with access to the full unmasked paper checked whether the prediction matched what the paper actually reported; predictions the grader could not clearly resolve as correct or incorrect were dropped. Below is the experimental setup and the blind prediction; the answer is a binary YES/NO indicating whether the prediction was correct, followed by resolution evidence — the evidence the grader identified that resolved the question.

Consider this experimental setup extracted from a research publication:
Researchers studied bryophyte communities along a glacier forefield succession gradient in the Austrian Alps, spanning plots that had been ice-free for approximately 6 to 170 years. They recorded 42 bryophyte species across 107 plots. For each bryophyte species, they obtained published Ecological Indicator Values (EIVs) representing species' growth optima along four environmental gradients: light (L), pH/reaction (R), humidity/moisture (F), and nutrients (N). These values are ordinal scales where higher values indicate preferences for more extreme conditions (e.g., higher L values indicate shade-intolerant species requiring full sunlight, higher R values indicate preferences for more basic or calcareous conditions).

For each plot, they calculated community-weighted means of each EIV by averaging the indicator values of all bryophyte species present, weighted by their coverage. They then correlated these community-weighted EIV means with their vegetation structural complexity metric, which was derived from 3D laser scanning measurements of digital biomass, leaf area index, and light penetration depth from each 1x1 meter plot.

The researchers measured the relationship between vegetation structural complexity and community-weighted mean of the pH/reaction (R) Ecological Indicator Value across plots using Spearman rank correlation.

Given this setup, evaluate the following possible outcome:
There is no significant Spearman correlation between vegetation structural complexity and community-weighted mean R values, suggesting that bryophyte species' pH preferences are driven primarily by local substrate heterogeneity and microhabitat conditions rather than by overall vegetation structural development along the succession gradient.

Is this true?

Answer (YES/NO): YES